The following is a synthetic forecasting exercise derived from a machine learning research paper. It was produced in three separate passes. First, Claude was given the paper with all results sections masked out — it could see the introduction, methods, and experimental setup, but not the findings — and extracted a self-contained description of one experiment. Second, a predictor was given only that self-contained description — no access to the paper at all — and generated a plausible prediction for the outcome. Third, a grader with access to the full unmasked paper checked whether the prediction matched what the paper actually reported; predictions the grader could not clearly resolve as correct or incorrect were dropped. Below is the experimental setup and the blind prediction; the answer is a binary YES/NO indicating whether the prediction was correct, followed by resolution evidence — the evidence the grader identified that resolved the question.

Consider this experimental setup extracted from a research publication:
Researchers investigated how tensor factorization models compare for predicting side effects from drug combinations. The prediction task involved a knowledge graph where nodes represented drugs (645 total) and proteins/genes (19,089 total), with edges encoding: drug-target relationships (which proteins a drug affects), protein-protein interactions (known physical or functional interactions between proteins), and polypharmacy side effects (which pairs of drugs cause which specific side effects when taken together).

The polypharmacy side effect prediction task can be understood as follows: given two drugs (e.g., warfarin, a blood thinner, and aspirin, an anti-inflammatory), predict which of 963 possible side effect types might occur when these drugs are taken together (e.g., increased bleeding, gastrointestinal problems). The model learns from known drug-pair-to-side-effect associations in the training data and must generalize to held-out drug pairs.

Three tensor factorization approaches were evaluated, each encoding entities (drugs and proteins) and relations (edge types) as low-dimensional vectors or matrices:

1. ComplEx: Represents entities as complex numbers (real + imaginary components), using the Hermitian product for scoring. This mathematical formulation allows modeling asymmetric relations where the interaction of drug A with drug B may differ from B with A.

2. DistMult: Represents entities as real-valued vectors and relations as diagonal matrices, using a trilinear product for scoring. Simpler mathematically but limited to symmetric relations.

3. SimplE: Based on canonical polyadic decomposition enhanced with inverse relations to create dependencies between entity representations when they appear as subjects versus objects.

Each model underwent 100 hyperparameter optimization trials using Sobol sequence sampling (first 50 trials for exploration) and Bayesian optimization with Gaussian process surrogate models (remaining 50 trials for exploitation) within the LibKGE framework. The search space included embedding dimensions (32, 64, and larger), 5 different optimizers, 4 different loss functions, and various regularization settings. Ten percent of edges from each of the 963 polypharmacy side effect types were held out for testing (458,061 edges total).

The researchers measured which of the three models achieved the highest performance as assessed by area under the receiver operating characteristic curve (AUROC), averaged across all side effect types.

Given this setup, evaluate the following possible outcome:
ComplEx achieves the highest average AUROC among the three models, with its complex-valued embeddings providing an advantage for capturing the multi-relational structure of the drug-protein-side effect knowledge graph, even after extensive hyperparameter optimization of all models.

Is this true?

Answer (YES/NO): NO